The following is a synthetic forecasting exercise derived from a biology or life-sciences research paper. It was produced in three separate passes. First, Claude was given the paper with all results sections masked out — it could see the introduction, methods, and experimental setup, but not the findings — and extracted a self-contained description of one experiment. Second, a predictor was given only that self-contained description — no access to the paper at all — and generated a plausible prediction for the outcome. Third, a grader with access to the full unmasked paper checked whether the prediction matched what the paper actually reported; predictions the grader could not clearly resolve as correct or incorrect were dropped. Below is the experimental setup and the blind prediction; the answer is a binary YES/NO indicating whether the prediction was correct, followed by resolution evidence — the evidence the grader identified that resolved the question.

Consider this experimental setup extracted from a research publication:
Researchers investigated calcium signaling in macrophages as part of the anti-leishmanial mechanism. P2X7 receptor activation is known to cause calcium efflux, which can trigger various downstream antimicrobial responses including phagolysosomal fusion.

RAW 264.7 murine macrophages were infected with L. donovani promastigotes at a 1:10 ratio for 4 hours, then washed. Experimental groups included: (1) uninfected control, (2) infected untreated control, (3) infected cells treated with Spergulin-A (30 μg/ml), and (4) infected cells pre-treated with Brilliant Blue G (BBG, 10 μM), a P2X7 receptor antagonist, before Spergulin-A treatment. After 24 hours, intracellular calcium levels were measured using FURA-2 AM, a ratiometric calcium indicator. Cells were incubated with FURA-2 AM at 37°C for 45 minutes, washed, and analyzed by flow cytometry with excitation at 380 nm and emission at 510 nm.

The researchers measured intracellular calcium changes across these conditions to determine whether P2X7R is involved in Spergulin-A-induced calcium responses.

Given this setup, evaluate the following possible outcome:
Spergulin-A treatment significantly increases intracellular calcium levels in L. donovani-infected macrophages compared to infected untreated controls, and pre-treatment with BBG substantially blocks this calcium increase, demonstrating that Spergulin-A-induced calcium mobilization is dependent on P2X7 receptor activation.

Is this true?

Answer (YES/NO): YES